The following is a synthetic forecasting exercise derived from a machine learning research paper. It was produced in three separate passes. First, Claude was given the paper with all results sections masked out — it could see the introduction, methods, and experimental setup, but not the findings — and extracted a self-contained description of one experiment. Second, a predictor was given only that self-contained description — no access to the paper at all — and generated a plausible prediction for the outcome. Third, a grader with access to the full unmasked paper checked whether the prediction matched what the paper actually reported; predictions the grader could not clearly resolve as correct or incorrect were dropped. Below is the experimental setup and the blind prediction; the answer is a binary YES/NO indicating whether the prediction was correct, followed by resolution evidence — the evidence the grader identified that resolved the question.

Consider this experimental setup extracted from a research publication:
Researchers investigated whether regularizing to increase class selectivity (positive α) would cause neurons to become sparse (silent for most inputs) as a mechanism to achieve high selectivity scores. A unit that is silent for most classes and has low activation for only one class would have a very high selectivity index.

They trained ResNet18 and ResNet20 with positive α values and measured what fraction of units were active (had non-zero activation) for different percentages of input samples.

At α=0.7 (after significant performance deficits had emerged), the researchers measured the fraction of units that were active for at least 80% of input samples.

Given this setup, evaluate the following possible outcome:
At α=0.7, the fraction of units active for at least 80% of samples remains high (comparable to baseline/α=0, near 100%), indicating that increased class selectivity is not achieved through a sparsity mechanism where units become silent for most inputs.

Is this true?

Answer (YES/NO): YES